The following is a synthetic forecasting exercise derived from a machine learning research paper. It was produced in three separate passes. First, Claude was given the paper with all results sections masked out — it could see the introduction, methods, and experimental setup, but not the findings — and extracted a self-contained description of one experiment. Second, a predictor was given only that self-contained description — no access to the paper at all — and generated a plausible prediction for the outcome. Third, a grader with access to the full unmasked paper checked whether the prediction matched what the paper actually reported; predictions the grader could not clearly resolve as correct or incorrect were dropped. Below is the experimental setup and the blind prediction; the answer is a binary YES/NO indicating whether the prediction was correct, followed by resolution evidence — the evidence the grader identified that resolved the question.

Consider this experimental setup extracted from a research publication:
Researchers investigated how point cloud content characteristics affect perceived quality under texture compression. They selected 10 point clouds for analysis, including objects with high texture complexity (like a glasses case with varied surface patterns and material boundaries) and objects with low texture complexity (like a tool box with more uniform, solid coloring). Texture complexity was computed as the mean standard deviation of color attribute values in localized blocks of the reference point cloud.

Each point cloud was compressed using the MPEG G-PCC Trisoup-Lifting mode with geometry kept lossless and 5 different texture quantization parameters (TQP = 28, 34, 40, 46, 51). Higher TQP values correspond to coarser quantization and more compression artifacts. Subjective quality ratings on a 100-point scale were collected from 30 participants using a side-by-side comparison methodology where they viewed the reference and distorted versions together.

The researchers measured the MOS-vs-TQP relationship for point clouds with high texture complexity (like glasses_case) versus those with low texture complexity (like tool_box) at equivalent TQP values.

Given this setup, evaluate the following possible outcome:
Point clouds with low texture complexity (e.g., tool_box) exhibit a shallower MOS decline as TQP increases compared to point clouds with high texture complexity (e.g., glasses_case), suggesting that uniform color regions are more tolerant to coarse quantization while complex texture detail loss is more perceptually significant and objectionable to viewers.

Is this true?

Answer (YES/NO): NO